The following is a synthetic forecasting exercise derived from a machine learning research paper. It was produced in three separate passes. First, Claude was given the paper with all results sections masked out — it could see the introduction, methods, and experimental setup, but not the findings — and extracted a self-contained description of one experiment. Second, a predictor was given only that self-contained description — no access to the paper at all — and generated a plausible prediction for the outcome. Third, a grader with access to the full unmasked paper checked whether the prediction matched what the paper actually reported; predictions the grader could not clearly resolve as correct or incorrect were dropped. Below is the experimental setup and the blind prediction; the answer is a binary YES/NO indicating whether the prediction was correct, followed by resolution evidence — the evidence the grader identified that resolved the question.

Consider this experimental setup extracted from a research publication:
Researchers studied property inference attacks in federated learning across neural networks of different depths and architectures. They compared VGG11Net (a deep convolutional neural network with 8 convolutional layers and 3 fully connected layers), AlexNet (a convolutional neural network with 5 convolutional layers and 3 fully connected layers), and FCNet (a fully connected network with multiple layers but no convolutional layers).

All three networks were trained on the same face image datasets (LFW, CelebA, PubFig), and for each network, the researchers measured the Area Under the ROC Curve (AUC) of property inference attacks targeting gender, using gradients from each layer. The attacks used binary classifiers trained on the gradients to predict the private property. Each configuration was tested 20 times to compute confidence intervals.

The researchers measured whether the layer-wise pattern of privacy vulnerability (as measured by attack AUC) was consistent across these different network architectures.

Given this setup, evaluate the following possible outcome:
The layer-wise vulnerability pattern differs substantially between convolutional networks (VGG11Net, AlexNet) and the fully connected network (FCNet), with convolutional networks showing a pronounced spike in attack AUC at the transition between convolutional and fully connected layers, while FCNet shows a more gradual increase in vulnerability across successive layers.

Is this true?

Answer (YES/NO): NO